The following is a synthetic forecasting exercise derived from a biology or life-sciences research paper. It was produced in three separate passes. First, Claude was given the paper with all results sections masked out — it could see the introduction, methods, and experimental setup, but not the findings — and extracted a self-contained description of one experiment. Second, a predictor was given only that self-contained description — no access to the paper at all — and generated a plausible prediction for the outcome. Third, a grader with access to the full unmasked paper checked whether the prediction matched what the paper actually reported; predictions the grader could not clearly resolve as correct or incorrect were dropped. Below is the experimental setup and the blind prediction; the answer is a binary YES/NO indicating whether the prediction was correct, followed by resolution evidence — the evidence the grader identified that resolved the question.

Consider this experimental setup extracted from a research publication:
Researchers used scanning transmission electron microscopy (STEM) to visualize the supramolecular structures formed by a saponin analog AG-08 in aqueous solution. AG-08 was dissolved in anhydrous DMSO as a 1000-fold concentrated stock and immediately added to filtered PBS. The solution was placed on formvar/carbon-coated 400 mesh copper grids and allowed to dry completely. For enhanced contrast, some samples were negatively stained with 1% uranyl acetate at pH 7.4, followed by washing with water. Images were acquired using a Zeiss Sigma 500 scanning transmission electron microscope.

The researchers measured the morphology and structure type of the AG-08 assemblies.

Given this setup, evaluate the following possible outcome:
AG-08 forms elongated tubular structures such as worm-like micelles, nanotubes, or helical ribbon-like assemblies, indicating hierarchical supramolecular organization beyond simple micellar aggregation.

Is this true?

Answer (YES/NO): NO